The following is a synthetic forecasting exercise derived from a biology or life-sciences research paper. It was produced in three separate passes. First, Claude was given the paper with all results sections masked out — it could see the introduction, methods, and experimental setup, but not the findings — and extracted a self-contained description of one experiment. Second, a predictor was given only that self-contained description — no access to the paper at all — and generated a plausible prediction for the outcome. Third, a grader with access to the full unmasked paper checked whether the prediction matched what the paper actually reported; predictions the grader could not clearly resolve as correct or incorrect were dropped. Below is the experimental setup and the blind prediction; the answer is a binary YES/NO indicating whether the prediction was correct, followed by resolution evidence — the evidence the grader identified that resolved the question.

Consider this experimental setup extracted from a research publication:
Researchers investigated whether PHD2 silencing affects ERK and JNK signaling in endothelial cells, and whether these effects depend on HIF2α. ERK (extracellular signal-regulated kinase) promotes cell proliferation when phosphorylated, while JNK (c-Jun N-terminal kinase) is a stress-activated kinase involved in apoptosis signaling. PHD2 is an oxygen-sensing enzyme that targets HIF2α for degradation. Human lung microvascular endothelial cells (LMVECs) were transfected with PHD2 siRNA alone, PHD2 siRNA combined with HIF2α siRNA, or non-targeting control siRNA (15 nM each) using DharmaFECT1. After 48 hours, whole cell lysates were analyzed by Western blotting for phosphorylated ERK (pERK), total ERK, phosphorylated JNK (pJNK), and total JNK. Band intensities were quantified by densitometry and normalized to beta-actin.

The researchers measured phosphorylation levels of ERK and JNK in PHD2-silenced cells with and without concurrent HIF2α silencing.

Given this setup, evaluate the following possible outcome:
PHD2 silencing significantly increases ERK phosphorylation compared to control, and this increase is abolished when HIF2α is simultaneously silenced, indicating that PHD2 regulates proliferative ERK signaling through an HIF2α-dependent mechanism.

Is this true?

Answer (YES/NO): NO